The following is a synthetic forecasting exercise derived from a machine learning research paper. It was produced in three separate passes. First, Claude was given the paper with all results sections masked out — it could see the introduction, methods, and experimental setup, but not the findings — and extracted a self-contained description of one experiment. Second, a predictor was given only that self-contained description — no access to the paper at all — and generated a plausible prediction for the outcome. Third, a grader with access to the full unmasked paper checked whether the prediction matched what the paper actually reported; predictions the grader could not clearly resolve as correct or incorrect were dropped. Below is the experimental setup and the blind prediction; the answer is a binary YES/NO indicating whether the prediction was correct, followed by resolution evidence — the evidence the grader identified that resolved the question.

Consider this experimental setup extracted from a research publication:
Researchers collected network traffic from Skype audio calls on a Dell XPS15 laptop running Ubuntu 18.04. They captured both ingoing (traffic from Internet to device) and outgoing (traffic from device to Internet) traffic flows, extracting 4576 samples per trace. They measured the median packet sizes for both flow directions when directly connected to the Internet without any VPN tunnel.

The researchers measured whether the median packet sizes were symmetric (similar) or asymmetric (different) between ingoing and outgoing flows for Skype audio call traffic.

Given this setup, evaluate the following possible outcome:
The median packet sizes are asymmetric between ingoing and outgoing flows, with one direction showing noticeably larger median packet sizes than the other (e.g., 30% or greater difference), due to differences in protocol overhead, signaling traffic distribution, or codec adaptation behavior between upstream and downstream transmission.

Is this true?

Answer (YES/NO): NO